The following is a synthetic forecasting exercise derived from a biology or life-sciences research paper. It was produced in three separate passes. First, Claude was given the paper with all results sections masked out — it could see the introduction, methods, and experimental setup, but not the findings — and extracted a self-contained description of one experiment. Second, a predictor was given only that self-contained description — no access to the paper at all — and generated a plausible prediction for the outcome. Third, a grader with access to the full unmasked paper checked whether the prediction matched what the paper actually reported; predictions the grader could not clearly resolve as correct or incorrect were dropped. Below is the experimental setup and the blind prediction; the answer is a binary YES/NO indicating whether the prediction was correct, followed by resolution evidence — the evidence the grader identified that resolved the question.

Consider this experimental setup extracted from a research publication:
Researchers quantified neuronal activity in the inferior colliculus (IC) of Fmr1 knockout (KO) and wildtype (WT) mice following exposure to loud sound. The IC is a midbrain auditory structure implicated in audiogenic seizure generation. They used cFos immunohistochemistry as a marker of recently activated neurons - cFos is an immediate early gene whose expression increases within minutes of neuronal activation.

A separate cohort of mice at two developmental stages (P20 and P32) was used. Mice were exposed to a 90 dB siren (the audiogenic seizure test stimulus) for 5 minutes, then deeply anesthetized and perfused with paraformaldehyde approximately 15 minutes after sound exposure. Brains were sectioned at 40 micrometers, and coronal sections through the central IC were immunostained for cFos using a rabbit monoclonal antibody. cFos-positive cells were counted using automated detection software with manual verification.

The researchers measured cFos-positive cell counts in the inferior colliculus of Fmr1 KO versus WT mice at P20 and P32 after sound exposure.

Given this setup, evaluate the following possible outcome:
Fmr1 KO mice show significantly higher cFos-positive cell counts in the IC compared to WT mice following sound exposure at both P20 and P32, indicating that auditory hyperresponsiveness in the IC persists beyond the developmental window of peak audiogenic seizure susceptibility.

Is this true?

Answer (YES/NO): NO